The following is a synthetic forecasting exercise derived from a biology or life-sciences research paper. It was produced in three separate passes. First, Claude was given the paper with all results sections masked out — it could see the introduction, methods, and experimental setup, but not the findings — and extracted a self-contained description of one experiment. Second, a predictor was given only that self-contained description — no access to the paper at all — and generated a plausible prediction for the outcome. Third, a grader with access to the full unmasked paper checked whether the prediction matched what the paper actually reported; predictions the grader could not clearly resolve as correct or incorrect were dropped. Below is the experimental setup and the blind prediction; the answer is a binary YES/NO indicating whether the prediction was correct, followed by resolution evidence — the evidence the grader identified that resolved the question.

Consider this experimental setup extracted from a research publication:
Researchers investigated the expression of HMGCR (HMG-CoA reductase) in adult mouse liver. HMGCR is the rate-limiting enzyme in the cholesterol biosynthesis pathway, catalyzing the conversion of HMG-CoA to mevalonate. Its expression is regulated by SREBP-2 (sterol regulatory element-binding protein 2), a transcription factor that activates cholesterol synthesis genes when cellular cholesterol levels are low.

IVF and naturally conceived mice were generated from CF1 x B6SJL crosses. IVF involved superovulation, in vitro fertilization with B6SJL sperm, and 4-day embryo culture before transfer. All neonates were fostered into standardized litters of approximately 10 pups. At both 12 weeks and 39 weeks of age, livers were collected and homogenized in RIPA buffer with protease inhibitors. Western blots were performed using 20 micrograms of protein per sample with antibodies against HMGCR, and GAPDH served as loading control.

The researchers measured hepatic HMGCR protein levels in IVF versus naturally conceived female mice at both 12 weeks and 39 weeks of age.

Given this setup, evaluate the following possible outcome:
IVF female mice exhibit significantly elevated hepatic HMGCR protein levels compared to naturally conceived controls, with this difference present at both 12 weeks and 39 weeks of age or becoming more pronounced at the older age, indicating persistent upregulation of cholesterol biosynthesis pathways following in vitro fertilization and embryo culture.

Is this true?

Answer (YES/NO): YES